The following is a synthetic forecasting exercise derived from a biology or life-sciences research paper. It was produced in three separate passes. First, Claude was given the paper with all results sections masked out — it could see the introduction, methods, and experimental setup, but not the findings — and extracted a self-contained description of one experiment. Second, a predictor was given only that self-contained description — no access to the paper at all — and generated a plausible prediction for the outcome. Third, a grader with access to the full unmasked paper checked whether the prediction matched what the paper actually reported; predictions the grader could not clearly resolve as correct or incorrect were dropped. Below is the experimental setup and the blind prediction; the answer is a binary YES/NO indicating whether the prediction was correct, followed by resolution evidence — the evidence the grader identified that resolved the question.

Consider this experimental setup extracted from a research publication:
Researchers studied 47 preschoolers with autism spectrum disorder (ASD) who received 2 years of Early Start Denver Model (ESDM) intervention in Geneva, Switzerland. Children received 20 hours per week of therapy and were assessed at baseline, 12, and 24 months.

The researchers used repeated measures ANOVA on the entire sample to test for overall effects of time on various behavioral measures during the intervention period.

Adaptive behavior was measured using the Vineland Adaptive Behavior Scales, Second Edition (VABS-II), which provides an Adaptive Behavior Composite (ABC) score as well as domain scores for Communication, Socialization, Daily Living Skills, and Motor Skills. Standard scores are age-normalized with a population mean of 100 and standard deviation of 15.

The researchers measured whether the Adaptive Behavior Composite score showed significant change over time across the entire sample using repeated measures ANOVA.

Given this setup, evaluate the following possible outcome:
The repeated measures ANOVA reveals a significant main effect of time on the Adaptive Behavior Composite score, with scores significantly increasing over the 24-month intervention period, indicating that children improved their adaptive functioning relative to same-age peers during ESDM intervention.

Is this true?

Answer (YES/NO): NO